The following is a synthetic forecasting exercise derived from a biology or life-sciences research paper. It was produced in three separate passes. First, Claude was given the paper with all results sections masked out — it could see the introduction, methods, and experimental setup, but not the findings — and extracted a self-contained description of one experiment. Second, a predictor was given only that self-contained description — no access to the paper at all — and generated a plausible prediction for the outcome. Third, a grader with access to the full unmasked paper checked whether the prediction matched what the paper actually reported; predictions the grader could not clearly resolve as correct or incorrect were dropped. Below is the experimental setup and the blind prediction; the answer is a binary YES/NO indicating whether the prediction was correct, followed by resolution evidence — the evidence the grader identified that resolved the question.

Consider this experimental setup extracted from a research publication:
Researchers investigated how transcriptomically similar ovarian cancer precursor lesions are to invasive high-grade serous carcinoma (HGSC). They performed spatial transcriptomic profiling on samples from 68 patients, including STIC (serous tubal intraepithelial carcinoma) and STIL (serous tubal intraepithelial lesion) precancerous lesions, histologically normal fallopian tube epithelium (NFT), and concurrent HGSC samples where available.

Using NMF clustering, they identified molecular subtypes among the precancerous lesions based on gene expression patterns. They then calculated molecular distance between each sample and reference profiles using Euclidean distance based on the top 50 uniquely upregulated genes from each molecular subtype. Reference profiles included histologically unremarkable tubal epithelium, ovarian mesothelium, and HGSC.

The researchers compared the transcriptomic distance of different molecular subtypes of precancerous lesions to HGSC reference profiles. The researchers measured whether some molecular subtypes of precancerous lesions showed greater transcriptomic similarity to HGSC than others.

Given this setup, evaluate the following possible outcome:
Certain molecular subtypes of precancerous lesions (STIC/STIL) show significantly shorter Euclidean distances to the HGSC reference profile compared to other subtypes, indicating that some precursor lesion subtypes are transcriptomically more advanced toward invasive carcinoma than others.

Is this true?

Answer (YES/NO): YES